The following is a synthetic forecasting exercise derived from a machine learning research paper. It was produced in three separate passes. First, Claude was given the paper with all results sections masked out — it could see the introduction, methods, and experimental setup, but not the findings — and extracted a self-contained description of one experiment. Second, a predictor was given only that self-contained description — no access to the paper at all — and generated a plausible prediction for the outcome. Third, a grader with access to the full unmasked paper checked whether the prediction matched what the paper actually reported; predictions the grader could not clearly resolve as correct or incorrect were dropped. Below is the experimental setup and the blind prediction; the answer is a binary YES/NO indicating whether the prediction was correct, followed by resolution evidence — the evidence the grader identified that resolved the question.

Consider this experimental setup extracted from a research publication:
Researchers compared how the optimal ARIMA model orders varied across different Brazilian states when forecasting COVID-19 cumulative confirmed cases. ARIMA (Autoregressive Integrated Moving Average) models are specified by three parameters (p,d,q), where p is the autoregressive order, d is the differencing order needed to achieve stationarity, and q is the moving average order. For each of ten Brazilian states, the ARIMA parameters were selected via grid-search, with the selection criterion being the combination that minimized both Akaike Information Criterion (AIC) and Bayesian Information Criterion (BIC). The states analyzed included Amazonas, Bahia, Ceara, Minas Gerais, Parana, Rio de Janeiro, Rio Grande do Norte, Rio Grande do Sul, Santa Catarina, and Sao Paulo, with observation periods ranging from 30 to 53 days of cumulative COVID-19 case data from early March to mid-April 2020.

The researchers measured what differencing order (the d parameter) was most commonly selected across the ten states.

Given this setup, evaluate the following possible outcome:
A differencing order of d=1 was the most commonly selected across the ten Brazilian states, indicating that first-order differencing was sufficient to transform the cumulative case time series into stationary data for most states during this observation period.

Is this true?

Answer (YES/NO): NO